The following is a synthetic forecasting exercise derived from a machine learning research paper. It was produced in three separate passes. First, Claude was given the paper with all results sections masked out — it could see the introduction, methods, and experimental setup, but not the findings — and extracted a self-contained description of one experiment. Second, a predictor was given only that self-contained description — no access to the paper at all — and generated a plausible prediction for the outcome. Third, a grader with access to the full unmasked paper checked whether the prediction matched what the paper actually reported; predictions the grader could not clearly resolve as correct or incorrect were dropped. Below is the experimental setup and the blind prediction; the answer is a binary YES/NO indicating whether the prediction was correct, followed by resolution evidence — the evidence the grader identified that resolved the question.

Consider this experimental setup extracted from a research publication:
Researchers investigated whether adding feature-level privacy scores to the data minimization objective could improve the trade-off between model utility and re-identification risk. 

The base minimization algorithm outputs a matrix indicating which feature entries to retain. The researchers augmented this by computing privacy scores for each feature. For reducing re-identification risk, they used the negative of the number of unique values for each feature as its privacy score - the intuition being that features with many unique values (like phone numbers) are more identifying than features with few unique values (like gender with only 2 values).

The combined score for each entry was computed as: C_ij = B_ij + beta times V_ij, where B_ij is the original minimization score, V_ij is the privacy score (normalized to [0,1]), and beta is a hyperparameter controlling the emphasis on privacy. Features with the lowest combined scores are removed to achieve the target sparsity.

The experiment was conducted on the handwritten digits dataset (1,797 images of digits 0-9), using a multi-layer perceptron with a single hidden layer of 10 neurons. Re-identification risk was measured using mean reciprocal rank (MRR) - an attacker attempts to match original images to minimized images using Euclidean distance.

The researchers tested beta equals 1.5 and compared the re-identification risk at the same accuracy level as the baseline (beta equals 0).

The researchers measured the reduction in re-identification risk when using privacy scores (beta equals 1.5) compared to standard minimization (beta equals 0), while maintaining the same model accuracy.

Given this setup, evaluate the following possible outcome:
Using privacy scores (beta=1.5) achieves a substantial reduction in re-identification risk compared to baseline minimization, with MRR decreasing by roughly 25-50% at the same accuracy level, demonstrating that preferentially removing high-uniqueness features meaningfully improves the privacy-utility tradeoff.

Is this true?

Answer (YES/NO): NO